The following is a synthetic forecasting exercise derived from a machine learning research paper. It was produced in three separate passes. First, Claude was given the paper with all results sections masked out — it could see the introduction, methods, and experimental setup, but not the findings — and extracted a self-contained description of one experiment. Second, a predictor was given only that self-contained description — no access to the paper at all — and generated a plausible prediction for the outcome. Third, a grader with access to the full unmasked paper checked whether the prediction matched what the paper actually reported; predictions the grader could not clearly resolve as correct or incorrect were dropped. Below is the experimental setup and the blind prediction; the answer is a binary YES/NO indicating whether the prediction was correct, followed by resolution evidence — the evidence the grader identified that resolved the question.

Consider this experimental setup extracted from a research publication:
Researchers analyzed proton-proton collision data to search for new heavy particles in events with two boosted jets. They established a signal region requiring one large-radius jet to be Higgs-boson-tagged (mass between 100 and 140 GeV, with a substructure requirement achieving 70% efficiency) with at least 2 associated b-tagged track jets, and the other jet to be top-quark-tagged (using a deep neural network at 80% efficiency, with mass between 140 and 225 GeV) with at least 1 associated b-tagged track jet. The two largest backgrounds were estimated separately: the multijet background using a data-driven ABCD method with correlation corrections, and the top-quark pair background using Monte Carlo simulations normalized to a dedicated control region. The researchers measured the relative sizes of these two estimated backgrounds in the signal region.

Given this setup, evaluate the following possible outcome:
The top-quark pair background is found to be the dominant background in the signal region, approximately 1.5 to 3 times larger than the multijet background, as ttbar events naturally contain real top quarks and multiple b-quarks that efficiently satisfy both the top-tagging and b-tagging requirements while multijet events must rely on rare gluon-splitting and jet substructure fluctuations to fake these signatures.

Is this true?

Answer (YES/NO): NO